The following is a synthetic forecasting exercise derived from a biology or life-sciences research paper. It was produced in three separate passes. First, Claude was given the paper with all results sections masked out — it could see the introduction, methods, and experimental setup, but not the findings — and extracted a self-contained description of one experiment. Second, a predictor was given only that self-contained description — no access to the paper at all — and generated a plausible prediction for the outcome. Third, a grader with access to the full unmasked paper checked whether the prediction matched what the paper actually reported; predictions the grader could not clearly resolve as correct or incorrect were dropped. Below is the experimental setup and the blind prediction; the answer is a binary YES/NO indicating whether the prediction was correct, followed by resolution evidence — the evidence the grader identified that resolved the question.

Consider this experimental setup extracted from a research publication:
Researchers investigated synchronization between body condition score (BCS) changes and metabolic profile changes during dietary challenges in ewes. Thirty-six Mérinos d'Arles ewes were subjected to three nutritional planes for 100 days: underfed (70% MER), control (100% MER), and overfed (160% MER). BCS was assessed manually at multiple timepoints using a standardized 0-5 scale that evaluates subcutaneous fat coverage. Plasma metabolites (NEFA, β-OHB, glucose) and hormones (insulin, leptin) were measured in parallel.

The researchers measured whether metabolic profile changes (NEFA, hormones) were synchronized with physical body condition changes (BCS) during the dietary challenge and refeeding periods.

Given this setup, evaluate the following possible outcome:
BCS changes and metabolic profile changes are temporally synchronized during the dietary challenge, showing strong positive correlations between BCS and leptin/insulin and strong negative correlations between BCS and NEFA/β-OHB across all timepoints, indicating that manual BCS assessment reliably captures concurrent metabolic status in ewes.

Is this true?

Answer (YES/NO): NO